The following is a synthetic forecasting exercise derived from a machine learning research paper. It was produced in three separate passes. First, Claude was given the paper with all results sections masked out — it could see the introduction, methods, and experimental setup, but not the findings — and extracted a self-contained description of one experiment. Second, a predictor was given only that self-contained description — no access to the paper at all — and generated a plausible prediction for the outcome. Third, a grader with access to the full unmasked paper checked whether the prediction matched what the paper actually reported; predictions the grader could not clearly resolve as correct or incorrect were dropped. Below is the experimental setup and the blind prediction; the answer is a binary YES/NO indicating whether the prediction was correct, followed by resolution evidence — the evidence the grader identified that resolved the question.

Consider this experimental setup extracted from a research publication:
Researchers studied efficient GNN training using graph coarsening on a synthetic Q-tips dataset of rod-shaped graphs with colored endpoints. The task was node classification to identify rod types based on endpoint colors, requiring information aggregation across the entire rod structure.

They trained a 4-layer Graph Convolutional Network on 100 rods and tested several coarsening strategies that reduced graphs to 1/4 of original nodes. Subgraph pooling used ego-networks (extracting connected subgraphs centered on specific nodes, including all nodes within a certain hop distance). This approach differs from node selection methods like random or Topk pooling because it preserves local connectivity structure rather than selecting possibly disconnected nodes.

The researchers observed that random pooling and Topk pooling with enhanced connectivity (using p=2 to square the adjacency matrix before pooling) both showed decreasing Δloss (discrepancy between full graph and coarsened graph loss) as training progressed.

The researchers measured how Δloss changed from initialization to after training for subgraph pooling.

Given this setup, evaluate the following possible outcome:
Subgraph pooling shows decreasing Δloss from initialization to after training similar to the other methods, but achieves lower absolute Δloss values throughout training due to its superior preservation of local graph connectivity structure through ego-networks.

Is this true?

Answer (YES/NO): NO